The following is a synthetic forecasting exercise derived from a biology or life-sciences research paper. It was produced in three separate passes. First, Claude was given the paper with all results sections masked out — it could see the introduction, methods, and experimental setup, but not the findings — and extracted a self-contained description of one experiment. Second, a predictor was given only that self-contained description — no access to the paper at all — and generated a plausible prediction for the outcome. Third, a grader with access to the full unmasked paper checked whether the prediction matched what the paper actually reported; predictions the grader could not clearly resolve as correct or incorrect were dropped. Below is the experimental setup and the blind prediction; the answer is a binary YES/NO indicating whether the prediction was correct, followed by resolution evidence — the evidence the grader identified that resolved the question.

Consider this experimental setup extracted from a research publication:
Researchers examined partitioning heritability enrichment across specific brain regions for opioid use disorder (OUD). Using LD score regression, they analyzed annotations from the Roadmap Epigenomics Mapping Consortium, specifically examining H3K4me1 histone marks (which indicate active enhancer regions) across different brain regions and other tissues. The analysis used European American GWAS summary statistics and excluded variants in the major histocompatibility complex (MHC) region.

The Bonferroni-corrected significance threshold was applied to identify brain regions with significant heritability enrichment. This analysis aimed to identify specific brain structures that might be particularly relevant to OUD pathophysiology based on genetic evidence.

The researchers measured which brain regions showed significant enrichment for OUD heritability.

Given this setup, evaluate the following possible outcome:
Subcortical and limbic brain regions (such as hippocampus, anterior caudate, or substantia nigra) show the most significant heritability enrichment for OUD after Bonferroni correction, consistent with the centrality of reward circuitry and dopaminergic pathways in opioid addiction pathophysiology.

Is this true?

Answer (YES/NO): NO